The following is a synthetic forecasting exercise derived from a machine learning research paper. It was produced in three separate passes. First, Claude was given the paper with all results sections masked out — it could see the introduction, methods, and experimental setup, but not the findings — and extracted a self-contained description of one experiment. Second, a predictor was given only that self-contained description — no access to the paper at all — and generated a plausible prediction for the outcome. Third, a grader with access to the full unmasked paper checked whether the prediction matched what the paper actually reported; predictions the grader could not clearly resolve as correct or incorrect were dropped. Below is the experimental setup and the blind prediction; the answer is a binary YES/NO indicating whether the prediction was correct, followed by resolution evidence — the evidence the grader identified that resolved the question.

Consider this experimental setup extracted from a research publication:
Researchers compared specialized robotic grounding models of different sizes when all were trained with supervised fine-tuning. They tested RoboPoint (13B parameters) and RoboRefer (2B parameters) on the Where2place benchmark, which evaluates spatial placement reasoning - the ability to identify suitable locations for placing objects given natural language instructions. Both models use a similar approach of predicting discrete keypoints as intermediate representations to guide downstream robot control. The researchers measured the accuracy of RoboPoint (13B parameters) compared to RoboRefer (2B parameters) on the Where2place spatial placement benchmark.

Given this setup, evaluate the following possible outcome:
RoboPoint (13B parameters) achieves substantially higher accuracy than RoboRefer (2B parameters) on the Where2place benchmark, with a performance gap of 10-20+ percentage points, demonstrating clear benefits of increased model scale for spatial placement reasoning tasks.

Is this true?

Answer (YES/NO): NO